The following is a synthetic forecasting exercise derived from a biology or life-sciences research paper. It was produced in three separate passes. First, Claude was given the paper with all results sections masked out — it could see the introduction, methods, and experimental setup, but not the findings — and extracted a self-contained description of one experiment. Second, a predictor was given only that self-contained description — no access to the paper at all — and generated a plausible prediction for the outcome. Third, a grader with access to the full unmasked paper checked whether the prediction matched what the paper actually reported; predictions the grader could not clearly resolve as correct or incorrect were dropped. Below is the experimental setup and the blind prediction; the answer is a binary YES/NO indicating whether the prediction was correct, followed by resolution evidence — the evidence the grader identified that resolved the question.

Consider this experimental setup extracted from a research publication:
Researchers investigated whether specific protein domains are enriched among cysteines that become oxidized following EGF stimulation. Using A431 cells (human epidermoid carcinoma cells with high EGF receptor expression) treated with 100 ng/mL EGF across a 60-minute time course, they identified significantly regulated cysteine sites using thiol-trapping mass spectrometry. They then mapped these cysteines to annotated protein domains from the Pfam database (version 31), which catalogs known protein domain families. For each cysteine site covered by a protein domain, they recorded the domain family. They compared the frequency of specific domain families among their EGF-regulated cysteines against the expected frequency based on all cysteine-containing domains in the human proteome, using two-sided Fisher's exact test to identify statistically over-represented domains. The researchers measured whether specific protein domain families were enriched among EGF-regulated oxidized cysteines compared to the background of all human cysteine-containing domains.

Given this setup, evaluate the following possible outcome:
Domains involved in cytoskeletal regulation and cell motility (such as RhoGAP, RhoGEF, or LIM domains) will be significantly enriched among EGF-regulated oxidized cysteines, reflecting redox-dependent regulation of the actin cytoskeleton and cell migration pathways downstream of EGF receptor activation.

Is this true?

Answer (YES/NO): NO